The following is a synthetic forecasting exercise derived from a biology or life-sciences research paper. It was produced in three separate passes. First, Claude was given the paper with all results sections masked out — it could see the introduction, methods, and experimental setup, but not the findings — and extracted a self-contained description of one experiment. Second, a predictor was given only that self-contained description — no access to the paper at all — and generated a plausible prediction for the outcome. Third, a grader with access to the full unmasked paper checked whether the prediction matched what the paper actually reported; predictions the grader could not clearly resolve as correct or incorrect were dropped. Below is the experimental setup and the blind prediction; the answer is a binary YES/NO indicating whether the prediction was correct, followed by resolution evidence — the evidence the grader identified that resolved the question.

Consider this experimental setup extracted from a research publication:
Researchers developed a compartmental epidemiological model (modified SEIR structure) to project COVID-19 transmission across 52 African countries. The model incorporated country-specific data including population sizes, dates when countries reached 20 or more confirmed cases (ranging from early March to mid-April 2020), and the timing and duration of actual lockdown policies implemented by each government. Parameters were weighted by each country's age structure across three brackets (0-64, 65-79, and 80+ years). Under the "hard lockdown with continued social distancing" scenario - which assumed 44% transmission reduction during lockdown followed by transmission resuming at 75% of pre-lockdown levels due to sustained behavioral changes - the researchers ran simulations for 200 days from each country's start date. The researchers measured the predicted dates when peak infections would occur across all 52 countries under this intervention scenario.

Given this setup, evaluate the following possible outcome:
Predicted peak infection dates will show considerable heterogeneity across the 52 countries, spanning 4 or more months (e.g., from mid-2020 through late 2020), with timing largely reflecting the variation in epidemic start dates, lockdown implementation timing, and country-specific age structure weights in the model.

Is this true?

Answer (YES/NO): YES